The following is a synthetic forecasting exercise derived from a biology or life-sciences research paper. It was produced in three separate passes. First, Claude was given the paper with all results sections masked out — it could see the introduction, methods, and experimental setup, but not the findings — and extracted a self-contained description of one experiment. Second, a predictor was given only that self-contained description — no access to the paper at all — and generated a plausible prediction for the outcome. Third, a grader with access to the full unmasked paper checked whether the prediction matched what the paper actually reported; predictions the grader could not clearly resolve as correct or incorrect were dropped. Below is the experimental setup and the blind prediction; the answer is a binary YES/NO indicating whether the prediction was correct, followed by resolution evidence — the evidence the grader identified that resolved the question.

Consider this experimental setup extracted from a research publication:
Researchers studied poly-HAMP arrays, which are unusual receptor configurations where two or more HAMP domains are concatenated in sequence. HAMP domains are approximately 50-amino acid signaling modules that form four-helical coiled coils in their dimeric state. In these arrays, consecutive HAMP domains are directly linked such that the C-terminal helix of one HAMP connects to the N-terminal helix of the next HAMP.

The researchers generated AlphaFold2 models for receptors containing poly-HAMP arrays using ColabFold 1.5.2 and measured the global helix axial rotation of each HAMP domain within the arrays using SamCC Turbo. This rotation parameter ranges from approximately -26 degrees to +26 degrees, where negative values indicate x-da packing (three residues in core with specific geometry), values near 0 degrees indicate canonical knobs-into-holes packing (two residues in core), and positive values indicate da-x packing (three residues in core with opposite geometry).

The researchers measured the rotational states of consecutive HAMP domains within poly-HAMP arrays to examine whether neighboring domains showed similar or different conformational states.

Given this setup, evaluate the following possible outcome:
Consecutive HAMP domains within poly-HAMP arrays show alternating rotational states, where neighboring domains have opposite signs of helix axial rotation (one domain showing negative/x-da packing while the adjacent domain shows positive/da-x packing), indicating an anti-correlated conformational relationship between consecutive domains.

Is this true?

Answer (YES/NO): YES